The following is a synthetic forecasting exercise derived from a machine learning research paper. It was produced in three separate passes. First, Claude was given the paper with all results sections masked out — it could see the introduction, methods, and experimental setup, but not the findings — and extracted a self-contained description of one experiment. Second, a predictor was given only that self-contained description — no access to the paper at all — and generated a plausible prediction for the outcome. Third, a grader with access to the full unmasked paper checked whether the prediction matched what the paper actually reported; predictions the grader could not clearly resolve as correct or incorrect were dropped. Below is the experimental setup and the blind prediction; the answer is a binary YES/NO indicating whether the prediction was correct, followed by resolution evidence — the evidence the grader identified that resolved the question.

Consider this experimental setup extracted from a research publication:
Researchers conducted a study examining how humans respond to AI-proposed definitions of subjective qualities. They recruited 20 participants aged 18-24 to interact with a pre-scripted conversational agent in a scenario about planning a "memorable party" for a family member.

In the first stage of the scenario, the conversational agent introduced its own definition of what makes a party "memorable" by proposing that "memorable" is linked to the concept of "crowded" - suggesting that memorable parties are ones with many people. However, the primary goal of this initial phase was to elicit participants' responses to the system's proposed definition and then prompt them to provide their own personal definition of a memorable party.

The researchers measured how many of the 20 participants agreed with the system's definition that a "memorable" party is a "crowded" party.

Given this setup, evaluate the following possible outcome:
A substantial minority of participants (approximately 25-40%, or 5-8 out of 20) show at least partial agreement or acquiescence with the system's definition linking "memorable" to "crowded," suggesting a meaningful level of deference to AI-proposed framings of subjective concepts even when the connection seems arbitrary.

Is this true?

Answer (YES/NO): NO